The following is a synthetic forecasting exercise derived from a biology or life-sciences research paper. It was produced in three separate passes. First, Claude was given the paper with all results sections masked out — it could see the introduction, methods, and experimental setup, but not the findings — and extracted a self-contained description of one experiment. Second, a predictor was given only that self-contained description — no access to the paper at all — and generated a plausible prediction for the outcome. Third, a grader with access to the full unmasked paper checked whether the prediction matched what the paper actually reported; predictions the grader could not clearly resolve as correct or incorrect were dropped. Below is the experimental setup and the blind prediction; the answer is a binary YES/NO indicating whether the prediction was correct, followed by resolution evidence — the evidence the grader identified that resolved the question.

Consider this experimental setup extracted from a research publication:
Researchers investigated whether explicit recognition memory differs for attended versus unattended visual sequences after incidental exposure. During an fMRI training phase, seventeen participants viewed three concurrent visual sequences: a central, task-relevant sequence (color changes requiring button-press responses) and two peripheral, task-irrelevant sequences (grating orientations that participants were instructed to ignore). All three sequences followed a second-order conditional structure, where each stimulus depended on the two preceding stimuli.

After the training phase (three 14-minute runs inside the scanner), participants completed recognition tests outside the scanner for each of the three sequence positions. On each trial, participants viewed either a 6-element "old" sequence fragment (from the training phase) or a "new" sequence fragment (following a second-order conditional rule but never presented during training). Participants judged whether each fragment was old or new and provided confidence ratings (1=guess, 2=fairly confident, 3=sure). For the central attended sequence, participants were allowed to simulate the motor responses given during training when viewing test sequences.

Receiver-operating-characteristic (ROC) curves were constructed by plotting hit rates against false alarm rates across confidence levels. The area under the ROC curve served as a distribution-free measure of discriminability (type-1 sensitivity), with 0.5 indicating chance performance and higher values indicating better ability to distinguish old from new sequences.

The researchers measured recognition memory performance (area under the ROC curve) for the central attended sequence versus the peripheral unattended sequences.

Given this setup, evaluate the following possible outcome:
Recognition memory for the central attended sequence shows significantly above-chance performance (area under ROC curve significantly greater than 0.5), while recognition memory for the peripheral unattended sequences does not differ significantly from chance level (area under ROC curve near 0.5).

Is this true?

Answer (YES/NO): NO